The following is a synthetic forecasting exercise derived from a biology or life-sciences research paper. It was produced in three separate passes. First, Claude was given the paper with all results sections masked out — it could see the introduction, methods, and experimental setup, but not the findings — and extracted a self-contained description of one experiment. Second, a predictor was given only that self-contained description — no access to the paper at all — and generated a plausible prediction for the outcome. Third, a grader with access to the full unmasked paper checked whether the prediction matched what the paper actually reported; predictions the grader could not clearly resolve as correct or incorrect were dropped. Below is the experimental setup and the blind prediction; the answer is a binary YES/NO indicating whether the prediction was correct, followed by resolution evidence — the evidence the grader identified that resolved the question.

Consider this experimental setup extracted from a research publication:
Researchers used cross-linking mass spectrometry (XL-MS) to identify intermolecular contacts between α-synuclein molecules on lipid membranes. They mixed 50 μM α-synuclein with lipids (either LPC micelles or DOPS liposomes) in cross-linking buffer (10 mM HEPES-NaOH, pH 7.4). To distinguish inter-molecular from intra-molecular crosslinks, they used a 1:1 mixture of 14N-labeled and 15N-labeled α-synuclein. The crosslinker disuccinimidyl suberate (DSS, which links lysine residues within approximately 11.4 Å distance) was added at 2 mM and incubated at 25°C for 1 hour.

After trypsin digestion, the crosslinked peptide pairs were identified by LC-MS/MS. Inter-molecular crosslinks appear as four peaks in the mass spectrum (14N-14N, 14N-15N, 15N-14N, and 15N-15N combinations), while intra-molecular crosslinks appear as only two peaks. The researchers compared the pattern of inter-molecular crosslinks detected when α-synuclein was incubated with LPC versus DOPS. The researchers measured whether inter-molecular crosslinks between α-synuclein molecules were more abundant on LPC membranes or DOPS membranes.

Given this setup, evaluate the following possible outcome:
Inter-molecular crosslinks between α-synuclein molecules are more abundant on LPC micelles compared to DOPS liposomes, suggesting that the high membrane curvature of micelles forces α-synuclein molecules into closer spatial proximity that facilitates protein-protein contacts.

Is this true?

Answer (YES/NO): YES